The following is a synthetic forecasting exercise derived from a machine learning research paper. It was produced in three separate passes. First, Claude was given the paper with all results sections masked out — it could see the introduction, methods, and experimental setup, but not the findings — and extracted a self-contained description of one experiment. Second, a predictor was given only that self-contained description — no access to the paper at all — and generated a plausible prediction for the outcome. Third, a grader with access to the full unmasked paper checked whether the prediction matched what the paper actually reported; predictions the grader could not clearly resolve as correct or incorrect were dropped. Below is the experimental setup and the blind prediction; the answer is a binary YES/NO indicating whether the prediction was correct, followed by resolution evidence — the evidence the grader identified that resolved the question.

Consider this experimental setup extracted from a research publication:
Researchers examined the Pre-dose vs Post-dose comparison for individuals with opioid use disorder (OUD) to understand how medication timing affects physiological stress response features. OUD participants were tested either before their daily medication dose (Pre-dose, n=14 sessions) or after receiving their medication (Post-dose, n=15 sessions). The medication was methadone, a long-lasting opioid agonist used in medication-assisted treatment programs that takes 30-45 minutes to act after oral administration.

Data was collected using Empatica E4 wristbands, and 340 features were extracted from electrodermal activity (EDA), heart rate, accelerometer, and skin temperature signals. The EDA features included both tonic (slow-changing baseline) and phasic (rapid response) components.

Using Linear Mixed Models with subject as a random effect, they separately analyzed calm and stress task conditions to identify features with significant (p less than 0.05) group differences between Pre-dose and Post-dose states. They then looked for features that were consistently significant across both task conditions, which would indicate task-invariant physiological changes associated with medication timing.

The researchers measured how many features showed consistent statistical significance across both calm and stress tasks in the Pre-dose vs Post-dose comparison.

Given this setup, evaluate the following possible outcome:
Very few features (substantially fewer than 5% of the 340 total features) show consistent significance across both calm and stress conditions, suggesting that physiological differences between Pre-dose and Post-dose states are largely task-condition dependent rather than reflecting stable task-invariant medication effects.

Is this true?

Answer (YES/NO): YES